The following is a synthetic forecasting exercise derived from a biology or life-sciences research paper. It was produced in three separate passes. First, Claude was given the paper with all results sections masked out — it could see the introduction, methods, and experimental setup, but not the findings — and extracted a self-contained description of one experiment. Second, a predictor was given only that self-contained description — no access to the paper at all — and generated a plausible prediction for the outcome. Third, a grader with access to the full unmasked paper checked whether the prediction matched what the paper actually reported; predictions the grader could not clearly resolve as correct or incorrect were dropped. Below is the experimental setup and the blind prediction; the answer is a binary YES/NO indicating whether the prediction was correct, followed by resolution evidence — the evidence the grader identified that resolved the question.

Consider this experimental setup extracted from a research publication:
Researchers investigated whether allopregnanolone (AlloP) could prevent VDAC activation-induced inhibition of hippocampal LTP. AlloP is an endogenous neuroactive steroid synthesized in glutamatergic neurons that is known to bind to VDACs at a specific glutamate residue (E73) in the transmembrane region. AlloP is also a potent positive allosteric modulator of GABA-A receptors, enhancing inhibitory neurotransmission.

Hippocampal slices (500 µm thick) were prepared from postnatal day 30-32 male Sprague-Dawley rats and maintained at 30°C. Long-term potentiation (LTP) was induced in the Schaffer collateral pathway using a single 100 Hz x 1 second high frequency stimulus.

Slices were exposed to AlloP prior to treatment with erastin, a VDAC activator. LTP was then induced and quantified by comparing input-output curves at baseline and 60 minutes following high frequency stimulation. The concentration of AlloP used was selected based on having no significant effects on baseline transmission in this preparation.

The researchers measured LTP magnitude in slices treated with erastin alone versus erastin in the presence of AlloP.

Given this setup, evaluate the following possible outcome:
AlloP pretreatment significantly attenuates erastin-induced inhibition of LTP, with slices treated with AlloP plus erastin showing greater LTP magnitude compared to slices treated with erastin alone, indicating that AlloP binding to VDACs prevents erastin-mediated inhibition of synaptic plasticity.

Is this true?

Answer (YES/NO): NO